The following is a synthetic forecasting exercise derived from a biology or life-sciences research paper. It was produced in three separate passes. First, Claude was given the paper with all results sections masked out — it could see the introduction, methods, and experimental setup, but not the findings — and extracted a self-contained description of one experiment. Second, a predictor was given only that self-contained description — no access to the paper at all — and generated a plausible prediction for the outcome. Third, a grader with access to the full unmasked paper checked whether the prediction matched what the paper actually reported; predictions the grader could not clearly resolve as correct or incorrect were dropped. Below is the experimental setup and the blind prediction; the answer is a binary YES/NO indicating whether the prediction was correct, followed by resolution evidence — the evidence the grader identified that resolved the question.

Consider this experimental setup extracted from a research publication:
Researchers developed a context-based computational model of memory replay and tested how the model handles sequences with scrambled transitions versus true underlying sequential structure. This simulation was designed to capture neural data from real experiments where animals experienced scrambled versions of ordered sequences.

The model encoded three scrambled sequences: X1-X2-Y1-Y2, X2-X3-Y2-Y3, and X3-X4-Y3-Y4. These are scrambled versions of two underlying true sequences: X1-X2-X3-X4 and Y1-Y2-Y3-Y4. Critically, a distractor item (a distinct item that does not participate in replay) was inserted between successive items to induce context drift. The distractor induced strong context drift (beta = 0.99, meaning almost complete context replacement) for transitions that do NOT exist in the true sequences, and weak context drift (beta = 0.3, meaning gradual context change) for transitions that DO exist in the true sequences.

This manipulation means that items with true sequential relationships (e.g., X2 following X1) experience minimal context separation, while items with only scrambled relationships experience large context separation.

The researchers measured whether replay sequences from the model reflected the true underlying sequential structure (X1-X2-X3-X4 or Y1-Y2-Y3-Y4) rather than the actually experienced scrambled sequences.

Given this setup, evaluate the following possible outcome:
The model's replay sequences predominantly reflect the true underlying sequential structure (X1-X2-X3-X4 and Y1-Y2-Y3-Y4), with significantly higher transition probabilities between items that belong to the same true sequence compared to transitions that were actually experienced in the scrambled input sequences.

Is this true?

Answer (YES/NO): YES